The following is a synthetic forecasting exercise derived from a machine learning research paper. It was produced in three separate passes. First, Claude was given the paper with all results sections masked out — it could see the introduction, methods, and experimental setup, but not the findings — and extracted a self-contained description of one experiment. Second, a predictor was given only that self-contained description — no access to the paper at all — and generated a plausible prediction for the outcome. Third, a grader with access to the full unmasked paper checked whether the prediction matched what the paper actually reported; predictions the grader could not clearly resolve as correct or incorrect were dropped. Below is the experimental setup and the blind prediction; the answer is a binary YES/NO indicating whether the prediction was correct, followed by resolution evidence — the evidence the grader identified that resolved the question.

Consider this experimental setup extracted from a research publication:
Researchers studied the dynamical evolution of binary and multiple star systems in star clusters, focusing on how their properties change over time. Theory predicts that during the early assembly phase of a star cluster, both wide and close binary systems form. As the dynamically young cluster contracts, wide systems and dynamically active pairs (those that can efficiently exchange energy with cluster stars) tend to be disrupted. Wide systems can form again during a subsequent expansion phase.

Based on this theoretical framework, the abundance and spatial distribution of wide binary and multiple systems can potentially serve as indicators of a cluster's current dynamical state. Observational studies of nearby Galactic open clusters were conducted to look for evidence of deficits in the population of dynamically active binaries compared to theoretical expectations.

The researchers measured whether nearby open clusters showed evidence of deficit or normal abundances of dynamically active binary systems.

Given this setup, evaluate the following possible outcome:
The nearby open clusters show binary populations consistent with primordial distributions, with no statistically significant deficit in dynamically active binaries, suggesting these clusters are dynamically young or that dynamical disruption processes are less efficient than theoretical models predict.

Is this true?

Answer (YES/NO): NO